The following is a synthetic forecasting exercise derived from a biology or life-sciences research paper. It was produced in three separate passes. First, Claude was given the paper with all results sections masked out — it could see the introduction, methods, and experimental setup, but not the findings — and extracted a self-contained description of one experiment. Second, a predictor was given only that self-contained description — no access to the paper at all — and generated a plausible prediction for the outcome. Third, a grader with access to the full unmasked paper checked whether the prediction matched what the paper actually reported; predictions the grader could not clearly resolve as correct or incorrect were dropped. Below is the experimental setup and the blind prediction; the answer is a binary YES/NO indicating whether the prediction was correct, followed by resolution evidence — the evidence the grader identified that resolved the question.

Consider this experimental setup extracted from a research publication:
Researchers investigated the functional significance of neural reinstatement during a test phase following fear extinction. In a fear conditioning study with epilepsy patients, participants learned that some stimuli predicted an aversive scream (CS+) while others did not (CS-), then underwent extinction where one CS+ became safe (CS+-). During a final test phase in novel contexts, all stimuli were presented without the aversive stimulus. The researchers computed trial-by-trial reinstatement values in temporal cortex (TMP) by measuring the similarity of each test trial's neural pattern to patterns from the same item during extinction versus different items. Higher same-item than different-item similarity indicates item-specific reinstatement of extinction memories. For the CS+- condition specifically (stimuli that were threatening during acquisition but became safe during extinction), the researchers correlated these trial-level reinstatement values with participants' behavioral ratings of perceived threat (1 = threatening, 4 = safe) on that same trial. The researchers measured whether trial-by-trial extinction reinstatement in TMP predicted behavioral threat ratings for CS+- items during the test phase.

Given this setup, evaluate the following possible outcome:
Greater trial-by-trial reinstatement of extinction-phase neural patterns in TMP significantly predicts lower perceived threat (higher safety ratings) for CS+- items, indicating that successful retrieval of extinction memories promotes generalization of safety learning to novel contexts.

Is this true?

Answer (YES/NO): YES